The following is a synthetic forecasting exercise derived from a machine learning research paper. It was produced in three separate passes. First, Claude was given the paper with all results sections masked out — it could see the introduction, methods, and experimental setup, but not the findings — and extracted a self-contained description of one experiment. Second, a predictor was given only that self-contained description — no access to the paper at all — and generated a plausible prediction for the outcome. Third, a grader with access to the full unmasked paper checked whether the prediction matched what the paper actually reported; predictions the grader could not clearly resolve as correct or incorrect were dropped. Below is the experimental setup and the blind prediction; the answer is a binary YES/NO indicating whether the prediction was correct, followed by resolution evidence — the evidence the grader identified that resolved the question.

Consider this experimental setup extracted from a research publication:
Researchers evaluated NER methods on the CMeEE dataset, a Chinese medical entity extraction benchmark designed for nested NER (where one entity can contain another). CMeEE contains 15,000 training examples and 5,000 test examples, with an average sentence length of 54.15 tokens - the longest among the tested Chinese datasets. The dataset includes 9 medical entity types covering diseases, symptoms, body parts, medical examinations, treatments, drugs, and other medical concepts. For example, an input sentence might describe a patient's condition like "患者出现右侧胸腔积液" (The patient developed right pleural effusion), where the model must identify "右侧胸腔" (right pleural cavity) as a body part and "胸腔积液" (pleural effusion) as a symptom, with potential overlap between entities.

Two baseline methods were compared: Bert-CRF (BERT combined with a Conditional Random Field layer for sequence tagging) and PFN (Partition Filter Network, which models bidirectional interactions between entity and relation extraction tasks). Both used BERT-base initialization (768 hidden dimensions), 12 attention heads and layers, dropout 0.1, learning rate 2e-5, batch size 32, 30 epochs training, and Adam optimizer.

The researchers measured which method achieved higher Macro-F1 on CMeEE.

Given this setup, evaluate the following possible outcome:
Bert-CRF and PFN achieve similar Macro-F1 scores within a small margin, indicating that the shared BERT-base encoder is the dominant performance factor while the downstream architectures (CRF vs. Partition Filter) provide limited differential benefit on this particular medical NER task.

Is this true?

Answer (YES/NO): YES